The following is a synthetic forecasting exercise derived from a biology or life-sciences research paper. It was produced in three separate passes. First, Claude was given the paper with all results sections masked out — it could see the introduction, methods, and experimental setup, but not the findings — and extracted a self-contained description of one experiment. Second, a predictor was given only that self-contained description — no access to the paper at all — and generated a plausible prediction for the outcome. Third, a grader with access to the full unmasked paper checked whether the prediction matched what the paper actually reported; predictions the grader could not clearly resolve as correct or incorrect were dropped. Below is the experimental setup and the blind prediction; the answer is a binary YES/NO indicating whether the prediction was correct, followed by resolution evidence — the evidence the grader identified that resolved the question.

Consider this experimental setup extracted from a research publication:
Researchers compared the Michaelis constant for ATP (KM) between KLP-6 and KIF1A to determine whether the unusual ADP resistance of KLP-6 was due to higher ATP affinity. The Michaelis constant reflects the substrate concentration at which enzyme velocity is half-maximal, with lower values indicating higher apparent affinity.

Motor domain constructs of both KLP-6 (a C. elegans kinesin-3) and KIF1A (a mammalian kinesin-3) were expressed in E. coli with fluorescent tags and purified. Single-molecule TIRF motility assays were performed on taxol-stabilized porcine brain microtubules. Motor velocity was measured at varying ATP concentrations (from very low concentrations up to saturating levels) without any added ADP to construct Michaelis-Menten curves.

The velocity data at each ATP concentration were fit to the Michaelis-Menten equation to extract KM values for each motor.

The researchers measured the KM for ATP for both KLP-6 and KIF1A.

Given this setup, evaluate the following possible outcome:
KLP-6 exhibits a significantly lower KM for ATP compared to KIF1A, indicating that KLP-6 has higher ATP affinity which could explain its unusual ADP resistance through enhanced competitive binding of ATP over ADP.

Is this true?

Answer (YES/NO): NO